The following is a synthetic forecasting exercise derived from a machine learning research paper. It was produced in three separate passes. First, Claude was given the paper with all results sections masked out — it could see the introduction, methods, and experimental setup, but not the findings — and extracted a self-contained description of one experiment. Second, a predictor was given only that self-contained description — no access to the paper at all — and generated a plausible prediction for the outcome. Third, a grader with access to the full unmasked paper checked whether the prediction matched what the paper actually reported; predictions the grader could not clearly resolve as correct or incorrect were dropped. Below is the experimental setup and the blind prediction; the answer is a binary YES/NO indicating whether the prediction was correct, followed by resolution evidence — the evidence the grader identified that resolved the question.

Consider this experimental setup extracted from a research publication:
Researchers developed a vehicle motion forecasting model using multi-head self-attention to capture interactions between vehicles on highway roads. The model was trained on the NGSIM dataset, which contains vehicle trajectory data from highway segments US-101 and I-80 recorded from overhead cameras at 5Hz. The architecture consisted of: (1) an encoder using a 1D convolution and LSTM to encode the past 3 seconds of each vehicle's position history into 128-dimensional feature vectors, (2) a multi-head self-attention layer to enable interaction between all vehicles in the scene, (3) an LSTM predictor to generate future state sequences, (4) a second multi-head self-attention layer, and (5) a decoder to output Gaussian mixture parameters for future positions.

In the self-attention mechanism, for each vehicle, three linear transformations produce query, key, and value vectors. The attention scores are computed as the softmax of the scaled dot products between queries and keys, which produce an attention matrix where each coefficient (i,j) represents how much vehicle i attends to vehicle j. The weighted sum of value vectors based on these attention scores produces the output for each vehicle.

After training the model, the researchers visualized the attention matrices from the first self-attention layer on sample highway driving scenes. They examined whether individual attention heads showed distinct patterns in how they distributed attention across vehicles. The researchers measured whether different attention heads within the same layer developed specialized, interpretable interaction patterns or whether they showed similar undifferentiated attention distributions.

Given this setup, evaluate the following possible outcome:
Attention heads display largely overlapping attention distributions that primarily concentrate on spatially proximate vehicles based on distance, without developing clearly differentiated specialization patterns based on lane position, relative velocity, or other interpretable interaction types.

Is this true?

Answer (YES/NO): NO